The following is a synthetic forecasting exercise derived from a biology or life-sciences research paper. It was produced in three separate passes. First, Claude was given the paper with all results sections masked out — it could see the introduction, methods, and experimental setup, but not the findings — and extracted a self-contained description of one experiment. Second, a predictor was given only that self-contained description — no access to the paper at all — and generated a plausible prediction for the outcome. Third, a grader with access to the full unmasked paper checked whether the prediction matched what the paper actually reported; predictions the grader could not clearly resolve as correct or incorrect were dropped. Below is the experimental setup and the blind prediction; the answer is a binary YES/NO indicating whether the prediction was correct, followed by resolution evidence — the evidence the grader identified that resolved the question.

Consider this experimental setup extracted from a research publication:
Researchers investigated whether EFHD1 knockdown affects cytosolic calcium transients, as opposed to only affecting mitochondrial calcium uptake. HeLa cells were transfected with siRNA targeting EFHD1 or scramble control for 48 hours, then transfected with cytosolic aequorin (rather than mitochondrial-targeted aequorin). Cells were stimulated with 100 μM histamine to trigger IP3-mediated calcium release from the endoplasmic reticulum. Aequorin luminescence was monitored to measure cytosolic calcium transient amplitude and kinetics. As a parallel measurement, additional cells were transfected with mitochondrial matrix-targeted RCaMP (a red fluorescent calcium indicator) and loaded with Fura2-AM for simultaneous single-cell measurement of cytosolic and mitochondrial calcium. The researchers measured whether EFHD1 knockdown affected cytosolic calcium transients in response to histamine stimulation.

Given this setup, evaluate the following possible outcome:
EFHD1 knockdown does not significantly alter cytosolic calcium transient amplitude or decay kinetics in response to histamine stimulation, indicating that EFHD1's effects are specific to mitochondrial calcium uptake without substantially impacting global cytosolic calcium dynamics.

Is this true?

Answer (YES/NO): YES